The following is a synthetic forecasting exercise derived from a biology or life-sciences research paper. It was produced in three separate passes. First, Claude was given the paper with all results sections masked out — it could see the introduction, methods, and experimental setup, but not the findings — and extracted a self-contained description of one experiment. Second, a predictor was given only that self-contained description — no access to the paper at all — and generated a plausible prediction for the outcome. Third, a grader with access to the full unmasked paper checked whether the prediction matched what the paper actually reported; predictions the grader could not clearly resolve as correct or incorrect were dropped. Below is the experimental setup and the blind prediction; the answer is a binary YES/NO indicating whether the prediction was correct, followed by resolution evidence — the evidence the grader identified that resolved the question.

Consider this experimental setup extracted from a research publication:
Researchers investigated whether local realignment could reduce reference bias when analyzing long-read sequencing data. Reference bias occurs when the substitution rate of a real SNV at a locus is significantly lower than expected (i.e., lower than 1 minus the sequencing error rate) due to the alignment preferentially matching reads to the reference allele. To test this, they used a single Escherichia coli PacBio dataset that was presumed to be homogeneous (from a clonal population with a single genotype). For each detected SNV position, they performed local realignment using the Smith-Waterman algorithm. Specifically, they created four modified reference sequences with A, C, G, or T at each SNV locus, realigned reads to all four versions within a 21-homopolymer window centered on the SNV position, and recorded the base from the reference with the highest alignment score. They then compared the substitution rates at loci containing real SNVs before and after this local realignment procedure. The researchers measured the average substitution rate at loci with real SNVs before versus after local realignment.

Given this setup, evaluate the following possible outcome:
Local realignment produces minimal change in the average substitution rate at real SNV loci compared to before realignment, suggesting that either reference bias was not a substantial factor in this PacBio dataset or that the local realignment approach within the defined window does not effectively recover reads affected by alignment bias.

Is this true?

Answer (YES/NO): NO